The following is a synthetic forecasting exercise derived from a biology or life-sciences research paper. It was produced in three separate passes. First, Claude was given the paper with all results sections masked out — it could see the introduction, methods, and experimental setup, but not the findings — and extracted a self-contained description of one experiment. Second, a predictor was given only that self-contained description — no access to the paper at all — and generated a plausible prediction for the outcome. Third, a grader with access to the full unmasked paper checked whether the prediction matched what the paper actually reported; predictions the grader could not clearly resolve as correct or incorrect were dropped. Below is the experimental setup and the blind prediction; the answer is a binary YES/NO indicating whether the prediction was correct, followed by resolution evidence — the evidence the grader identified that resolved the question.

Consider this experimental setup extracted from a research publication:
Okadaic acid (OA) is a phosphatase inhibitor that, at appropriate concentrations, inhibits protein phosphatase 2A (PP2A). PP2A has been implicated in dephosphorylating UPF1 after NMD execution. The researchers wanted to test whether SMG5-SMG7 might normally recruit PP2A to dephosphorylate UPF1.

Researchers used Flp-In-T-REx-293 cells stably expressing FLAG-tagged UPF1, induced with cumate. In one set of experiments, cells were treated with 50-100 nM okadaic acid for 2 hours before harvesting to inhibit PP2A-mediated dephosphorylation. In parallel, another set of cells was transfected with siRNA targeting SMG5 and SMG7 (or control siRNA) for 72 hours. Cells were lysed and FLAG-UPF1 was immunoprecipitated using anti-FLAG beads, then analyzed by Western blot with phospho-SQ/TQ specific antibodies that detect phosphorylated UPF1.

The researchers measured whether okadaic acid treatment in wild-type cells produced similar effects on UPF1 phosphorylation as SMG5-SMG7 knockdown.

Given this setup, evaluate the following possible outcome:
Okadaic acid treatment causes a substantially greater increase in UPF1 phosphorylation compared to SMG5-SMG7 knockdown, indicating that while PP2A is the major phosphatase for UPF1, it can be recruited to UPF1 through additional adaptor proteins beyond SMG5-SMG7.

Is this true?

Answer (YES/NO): YES